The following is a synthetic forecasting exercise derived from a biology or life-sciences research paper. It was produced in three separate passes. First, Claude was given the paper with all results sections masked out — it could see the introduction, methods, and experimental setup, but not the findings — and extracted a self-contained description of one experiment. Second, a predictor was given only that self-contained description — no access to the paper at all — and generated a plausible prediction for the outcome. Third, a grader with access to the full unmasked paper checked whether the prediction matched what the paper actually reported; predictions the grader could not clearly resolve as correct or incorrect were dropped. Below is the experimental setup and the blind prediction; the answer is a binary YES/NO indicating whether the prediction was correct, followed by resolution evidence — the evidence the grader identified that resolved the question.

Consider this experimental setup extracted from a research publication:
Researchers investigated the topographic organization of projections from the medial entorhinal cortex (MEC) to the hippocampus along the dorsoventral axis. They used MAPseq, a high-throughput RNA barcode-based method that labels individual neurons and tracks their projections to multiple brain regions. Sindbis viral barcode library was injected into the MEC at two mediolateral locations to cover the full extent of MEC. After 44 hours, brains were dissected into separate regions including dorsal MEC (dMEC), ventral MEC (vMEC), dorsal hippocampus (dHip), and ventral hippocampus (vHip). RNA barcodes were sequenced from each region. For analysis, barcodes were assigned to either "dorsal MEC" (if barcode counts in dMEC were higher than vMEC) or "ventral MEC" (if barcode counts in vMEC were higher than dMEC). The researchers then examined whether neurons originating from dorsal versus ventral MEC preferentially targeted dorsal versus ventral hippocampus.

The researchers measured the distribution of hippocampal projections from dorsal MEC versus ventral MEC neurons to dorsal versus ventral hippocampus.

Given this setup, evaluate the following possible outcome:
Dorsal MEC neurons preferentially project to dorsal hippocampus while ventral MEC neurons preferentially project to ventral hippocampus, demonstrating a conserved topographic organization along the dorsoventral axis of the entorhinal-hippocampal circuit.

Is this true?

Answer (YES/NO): YES